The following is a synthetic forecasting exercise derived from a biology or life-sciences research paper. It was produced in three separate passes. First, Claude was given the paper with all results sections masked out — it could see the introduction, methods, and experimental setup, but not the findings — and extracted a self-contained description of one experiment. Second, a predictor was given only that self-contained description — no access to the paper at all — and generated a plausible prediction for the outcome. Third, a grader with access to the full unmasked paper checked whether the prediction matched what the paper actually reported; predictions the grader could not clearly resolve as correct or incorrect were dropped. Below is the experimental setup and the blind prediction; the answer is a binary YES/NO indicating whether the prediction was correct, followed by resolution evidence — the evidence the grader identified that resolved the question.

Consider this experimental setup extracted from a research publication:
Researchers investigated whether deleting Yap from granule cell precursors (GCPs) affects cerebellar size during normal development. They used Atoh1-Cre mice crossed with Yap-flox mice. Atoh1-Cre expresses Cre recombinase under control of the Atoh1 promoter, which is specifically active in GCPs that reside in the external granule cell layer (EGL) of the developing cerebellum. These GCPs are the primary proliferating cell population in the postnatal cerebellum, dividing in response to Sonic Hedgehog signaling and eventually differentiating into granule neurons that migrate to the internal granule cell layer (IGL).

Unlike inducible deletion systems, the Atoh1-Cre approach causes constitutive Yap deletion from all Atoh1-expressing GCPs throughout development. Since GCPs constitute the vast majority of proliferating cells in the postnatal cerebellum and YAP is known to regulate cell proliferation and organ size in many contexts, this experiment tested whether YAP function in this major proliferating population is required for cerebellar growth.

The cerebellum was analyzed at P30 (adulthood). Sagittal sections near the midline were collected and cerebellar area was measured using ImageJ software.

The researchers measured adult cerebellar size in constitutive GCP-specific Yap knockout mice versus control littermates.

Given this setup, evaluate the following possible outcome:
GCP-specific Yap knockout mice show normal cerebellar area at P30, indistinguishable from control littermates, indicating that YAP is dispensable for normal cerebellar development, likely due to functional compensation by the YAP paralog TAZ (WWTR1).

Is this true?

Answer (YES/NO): NO